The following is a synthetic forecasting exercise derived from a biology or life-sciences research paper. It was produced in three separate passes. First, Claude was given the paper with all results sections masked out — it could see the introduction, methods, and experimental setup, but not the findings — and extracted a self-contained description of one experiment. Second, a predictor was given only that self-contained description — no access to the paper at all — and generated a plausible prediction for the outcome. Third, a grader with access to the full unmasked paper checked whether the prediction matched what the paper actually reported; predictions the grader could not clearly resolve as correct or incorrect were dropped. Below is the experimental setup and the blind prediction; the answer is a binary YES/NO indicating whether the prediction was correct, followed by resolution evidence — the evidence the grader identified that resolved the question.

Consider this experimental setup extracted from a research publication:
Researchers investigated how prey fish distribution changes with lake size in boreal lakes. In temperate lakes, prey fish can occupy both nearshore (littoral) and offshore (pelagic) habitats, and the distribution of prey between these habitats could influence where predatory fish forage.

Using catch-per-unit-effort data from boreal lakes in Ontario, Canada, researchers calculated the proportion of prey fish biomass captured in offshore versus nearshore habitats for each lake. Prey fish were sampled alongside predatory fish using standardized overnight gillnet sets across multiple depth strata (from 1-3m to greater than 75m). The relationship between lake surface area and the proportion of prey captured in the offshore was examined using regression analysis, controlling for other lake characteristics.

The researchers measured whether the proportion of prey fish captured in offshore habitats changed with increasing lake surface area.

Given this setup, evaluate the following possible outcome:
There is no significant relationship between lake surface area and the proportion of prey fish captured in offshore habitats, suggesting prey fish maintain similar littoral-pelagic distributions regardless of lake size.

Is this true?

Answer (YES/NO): NO